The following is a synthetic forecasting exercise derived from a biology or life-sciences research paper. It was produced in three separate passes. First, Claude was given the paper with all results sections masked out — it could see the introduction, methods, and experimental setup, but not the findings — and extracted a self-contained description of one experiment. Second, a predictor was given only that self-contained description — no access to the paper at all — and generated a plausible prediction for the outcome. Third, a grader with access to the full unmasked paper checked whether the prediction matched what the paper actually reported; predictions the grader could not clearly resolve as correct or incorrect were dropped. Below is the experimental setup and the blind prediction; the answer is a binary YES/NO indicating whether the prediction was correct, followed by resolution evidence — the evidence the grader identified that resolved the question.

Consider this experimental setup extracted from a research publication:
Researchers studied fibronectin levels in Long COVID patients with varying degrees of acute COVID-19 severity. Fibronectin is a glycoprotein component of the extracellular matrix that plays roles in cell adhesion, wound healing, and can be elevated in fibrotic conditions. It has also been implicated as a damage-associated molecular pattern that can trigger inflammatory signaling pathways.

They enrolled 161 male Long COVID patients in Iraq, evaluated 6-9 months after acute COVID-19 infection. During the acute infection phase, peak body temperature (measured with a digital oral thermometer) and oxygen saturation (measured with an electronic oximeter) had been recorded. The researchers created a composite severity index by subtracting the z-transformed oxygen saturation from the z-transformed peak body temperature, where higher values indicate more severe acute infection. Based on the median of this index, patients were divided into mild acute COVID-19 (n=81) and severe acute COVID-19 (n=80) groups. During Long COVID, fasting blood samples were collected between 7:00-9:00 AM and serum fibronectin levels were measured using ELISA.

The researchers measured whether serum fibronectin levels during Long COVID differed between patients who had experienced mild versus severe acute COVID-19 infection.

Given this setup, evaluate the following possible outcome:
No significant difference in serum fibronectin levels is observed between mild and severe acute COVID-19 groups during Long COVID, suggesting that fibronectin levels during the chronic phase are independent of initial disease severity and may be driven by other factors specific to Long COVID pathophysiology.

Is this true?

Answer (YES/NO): NO